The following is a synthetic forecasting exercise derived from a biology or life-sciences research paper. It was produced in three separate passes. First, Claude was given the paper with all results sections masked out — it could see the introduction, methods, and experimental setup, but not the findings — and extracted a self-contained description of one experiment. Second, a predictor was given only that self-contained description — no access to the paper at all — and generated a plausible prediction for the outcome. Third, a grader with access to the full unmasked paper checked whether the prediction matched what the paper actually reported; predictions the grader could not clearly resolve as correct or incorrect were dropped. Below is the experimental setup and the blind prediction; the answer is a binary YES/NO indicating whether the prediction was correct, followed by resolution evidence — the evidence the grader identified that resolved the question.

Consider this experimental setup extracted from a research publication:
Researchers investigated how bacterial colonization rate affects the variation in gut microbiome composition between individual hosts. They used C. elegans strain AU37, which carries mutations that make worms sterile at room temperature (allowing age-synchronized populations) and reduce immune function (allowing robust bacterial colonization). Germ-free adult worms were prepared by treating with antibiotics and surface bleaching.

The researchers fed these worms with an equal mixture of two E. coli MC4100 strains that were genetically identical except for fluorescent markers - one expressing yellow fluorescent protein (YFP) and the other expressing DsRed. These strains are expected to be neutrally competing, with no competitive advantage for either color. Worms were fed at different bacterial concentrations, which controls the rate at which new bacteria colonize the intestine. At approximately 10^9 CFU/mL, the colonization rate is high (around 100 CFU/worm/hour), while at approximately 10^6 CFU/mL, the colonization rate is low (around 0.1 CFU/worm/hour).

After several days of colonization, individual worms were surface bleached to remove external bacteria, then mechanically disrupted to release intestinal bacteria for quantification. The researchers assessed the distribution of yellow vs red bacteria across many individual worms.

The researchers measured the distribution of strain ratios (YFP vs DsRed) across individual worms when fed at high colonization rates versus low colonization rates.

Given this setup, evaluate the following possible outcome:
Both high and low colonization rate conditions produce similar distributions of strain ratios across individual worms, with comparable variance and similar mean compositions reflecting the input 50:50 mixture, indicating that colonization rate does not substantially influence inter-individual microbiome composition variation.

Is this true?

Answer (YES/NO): NO